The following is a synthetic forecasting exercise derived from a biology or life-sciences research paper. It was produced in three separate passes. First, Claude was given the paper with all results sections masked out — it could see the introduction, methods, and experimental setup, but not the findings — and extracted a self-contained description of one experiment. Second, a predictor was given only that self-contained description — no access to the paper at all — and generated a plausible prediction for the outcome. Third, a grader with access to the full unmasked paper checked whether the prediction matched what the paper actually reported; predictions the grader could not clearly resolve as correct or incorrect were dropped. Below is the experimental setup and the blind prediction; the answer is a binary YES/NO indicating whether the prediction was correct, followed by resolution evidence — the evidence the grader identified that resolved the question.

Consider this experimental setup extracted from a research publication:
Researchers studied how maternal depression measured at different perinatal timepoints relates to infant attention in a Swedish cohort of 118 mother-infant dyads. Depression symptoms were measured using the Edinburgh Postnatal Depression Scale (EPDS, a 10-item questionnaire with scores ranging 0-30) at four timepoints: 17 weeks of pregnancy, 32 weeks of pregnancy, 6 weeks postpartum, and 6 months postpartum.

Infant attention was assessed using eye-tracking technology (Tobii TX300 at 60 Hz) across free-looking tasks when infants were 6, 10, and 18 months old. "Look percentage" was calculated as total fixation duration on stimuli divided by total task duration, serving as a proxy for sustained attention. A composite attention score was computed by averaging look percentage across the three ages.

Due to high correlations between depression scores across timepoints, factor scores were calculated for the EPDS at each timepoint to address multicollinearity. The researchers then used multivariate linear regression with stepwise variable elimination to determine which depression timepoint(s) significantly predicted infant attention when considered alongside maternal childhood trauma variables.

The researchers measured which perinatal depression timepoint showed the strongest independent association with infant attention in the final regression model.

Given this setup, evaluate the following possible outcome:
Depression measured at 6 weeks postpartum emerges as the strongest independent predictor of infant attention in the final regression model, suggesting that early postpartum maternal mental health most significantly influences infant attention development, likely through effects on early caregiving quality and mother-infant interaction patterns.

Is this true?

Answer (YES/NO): NO